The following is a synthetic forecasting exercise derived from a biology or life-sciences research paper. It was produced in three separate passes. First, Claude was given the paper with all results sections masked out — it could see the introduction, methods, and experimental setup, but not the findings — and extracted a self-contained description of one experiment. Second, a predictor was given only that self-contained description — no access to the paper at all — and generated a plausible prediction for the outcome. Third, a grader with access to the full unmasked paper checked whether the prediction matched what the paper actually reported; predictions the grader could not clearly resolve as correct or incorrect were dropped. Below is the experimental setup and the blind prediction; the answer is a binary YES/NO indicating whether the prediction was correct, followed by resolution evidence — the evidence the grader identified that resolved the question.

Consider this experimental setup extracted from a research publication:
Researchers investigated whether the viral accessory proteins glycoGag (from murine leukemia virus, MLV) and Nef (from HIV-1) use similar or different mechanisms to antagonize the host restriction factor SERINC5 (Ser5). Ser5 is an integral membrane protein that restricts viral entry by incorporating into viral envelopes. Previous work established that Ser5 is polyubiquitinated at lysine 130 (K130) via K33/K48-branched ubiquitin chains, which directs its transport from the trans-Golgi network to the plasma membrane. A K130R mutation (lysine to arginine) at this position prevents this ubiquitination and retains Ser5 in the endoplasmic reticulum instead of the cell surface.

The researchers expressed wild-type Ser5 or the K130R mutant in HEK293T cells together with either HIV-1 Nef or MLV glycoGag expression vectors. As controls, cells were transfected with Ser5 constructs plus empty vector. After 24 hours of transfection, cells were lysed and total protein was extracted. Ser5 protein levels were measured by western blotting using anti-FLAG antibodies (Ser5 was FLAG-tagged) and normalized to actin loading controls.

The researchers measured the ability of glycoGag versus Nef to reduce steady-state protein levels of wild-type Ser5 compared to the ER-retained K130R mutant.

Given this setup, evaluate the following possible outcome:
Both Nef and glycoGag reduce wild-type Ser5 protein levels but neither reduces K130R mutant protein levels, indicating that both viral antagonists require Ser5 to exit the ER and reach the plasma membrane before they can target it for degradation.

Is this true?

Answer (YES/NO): NO